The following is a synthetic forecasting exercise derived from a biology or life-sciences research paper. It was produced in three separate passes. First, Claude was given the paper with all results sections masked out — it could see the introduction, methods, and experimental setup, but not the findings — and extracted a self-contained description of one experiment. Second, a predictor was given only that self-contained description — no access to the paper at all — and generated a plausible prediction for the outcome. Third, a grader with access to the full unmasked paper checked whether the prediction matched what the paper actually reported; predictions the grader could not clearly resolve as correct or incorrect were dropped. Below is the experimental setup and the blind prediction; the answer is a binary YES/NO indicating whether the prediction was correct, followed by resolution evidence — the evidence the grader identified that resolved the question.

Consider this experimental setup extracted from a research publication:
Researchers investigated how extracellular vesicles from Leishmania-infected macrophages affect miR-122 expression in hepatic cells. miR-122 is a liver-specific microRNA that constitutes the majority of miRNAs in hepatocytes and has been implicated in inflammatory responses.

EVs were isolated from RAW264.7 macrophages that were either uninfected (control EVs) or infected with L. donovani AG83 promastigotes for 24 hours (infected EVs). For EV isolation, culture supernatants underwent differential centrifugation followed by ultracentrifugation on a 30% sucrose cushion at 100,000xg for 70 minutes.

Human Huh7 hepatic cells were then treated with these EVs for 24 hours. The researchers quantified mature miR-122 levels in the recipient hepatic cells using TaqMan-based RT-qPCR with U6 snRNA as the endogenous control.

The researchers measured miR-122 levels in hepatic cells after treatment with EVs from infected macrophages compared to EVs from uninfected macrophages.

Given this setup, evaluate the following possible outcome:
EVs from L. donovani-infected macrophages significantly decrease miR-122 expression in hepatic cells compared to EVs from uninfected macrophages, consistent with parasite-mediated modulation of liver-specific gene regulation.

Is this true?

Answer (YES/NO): YES